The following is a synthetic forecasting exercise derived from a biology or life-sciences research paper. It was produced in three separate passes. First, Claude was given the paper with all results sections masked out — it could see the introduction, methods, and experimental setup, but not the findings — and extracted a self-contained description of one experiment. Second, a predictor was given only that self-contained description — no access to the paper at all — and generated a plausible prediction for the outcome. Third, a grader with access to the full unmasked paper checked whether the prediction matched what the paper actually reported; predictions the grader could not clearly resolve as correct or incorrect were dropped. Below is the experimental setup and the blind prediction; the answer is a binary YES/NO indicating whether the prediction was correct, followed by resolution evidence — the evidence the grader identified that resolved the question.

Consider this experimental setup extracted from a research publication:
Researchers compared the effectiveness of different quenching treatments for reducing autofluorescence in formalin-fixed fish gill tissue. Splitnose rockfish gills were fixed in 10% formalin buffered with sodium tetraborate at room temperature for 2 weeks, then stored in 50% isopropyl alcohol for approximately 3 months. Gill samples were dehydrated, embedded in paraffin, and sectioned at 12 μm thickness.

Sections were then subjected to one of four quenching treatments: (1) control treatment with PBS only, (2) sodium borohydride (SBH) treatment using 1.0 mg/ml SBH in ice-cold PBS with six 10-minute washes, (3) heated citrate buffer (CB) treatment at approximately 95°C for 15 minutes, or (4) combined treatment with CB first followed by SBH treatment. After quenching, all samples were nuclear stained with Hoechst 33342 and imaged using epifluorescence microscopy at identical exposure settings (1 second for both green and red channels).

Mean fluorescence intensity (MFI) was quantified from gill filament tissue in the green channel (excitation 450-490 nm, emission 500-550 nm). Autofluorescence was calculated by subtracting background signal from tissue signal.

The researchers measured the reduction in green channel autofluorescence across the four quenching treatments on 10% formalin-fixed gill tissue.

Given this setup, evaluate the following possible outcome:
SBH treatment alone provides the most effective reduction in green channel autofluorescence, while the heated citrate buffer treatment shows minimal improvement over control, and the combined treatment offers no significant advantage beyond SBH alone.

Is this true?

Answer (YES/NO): NO